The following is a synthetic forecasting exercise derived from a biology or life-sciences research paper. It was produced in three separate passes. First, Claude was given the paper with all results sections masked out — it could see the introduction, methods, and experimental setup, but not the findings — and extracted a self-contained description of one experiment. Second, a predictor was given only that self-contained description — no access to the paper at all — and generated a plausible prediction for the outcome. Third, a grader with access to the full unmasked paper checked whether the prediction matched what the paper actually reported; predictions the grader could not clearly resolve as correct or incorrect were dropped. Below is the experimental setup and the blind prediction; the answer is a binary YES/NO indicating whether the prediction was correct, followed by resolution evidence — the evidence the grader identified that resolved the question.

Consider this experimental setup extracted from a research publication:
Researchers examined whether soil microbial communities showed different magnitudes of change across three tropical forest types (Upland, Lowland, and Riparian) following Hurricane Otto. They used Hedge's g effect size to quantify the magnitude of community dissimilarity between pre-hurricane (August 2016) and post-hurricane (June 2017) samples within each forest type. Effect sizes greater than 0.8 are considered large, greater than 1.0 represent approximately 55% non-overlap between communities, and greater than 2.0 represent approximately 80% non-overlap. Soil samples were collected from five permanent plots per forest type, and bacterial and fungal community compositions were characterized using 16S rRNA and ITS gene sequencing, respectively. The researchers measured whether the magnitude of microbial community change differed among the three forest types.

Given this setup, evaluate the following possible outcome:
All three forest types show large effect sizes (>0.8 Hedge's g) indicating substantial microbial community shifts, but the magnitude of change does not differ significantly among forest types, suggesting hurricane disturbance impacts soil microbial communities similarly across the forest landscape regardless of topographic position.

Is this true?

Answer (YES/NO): NO